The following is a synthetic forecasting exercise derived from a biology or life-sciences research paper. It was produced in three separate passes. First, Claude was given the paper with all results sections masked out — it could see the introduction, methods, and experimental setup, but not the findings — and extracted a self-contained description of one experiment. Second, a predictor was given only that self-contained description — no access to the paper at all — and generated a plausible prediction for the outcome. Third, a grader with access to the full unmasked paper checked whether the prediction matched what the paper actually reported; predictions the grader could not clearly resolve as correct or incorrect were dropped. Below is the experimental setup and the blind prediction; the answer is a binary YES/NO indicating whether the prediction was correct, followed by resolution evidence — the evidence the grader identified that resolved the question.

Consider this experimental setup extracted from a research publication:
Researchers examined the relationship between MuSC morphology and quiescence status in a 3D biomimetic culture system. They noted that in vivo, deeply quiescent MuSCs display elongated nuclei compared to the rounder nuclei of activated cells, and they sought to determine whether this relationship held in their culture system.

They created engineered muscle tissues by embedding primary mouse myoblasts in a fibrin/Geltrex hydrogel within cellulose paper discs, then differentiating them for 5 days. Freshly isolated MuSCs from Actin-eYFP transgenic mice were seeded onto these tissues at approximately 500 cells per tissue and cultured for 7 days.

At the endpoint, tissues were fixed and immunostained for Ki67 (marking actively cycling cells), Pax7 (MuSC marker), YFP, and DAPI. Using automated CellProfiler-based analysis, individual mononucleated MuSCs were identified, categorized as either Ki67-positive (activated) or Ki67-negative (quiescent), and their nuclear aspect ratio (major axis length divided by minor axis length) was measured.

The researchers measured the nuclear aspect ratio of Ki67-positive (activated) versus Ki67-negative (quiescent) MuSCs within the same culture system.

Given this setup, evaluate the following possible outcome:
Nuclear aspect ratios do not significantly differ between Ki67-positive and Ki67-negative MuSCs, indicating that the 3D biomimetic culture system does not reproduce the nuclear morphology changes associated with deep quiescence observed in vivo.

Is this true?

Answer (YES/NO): NO